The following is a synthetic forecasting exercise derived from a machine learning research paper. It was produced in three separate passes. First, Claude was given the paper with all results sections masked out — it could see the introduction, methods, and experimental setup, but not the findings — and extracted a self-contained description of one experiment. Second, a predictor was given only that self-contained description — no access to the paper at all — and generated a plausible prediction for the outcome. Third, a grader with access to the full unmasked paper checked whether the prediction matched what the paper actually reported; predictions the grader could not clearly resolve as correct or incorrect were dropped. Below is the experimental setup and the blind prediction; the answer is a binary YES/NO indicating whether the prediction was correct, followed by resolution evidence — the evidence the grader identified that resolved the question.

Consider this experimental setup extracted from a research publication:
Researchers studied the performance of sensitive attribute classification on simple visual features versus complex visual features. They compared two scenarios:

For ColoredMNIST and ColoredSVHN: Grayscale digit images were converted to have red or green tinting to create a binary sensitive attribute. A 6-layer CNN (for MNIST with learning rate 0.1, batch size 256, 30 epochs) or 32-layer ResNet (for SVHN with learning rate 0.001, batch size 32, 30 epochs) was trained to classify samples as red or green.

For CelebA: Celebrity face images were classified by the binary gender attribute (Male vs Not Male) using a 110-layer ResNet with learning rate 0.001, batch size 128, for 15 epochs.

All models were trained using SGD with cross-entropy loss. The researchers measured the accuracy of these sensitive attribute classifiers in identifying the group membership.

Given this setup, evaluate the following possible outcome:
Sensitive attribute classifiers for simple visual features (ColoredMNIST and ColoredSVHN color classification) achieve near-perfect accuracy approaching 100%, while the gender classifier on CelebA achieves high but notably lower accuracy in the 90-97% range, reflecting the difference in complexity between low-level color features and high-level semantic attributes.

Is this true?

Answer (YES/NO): NO